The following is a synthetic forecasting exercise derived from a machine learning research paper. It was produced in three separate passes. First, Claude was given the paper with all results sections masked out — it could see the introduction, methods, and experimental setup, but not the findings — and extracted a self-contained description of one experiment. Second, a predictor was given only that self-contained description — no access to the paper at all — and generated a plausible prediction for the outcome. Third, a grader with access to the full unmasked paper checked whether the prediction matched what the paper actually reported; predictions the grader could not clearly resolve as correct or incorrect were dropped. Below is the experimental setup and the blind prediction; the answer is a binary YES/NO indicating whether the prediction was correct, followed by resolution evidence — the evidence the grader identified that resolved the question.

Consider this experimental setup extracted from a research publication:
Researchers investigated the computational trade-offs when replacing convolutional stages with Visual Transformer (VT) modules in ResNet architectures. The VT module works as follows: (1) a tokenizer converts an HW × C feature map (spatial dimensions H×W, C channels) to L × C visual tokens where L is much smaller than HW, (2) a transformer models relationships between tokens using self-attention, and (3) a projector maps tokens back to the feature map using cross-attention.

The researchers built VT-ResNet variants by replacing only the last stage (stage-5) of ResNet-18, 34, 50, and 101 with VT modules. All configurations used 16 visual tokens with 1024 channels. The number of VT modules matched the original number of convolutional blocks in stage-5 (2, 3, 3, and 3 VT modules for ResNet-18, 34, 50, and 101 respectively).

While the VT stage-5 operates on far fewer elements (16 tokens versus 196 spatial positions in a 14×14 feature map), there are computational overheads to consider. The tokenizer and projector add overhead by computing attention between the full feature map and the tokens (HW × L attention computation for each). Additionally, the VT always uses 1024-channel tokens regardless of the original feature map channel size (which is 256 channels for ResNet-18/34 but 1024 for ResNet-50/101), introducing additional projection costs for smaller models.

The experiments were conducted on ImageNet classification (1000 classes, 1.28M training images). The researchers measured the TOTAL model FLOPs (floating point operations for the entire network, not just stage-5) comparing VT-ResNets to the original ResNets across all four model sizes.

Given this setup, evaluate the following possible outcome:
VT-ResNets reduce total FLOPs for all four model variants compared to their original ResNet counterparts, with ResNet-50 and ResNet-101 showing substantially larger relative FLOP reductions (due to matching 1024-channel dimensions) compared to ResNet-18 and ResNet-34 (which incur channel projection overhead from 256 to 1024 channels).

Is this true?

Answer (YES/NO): NO